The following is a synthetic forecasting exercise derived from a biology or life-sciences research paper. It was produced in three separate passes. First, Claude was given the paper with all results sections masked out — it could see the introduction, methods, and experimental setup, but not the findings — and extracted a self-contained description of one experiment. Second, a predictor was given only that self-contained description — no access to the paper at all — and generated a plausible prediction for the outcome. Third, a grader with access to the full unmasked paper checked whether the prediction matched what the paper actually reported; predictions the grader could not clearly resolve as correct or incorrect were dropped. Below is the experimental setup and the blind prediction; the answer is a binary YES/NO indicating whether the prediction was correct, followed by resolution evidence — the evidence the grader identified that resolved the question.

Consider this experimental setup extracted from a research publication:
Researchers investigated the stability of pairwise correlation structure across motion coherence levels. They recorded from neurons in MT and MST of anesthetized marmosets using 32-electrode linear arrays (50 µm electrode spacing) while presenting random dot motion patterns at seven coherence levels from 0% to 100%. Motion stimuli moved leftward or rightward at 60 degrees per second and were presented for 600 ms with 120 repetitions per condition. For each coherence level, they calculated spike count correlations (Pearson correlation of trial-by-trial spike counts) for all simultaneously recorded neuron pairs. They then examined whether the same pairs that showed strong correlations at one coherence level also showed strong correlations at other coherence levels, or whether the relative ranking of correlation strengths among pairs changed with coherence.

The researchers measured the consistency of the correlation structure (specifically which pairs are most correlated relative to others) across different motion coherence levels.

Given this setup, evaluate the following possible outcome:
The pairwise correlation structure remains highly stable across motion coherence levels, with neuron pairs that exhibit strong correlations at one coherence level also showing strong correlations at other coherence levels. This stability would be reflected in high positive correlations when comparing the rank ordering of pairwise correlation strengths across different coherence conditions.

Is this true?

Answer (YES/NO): YES